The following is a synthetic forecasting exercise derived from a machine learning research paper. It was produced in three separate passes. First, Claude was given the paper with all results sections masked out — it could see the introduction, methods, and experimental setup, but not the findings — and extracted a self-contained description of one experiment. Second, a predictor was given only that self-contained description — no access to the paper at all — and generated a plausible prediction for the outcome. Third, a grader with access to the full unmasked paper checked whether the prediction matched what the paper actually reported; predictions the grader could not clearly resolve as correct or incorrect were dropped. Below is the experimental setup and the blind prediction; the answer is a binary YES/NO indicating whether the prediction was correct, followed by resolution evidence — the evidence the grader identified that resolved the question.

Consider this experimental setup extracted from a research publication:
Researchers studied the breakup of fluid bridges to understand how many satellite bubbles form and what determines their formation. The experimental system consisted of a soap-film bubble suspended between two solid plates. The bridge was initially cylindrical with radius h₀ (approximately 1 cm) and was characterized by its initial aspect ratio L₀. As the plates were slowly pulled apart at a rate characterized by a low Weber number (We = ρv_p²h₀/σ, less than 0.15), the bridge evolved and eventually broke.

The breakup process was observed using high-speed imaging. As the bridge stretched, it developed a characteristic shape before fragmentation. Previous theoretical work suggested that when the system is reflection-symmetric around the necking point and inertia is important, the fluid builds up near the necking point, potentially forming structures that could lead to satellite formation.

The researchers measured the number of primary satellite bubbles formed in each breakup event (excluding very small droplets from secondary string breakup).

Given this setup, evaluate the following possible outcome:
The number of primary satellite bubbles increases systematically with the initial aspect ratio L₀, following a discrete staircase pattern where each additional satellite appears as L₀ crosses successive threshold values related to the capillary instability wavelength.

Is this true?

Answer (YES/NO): NO